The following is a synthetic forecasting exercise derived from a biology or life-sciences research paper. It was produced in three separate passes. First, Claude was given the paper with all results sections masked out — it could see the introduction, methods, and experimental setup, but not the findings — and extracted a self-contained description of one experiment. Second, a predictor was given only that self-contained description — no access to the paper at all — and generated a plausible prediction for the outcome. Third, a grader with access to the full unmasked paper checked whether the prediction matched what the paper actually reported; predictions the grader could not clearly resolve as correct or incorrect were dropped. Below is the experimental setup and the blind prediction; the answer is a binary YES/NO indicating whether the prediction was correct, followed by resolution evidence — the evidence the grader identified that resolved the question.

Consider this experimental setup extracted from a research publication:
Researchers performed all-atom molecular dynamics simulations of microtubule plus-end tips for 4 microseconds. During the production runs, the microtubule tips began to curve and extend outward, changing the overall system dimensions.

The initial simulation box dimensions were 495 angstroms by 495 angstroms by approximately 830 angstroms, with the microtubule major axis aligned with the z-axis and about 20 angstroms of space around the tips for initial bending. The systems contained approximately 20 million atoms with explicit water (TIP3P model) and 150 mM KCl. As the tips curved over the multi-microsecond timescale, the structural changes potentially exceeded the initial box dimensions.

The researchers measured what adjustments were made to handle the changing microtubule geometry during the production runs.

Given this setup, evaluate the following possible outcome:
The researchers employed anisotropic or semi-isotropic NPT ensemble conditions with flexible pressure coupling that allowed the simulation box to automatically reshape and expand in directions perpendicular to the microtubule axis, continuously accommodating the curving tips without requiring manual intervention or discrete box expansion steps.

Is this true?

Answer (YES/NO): NO